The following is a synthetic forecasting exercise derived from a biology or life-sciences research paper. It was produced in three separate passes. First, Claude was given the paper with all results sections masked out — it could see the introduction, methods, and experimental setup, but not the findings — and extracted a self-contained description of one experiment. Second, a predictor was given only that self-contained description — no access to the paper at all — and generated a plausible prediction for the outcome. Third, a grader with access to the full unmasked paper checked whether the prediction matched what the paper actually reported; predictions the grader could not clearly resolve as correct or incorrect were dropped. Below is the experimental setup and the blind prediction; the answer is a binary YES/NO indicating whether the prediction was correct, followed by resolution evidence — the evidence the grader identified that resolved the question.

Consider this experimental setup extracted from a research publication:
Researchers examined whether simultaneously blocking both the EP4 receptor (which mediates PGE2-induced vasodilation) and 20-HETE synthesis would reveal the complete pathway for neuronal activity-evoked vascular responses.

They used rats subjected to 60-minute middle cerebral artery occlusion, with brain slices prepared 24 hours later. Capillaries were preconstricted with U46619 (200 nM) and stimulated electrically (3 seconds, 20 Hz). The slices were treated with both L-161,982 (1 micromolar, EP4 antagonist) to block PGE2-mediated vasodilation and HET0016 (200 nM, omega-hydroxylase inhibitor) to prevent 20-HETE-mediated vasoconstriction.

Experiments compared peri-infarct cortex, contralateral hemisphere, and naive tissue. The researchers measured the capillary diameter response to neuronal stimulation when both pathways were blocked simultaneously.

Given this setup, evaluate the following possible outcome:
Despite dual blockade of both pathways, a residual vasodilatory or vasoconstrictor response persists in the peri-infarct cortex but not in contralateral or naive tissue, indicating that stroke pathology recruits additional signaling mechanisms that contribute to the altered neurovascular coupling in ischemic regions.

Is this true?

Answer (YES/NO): NO